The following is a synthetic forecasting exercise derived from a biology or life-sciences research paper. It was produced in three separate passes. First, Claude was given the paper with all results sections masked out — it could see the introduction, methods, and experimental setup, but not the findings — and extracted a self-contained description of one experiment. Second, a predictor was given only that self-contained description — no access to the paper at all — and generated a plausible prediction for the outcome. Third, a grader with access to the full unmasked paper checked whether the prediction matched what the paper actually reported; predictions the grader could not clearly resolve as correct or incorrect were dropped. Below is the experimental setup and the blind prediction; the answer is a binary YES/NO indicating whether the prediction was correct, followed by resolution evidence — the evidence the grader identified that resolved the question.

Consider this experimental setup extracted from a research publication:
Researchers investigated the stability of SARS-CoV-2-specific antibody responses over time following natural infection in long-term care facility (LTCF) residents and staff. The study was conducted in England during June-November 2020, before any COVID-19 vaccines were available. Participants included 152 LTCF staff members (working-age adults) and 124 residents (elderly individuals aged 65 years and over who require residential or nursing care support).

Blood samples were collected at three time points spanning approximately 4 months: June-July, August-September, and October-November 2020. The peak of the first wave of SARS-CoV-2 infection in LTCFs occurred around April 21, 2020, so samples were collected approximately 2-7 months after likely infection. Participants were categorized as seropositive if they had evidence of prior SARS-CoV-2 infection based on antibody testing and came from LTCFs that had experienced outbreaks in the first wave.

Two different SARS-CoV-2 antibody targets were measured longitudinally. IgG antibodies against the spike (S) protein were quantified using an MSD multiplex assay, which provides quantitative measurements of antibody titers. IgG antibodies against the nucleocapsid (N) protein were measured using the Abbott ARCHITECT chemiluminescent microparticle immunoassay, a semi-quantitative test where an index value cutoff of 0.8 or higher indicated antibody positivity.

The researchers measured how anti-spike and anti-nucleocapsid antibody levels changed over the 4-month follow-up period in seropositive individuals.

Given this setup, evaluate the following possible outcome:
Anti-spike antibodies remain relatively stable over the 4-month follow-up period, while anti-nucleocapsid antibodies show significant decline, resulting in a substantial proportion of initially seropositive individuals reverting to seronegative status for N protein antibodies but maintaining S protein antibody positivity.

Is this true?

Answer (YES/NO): NO